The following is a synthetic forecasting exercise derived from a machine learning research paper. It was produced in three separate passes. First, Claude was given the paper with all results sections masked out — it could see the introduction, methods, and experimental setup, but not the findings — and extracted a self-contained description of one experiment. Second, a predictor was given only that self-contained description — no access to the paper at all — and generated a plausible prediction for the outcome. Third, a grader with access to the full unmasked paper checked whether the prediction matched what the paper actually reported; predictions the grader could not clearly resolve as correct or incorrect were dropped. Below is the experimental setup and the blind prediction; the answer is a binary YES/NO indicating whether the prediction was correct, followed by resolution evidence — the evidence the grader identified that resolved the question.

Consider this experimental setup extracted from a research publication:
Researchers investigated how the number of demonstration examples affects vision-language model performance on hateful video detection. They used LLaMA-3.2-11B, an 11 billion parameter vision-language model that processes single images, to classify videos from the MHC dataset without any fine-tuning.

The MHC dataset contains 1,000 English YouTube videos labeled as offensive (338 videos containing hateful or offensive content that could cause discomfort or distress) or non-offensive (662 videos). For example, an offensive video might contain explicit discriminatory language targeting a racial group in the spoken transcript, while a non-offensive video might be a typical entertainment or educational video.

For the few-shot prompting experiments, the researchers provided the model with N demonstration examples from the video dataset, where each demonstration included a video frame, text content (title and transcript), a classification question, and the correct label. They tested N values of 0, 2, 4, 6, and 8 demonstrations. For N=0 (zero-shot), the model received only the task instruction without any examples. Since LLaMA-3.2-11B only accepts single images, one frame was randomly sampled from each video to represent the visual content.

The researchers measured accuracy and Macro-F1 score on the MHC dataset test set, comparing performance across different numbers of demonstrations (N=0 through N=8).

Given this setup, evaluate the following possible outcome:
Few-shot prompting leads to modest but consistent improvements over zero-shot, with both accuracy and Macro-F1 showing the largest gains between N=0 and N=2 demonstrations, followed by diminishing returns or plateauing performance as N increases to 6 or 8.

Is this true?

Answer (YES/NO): NO